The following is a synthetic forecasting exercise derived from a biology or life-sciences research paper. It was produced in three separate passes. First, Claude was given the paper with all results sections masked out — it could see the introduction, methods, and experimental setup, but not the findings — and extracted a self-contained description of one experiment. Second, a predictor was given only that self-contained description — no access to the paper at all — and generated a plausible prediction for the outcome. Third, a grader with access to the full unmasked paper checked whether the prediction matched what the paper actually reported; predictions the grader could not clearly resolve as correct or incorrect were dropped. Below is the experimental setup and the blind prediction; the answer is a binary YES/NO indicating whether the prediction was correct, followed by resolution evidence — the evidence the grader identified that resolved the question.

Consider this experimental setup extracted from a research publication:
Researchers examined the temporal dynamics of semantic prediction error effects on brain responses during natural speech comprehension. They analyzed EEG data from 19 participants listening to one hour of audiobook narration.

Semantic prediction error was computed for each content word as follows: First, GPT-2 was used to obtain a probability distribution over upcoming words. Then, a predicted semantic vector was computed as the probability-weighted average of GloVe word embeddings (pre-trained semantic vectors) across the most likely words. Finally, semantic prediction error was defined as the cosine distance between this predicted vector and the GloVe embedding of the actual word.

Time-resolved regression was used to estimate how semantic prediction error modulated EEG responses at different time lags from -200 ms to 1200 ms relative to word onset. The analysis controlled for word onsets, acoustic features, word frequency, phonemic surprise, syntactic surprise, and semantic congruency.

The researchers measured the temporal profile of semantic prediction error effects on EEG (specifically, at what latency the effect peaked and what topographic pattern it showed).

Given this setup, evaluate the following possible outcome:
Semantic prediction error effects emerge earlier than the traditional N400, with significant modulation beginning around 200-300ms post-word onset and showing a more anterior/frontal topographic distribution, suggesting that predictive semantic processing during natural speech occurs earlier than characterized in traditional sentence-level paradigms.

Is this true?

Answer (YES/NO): NO